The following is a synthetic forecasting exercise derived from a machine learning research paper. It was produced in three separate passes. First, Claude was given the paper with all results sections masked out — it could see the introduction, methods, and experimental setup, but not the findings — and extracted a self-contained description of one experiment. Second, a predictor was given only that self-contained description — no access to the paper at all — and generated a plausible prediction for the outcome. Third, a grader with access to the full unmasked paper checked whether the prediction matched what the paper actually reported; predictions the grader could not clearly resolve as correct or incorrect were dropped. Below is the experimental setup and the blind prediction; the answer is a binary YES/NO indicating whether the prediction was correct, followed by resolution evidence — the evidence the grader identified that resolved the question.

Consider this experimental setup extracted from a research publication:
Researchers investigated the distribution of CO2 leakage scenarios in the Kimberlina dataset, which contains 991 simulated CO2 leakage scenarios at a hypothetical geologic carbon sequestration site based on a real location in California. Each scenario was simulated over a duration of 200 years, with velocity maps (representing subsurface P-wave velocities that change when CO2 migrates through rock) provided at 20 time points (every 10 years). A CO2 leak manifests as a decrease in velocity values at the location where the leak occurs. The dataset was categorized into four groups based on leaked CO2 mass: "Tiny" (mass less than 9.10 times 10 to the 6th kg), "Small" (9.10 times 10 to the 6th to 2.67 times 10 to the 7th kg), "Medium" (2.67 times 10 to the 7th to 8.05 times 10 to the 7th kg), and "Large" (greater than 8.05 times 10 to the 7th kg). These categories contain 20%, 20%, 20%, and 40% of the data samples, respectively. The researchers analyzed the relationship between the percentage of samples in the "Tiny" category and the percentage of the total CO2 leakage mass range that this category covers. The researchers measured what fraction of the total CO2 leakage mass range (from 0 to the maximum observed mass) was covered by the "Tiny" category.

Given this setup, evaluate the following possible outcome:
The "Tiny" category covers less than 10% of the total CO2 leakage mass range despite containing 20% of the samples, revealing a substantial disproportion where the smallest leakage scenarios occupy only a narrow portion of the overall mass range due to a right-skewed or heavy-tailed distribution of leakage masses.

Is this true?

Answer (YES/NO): NO